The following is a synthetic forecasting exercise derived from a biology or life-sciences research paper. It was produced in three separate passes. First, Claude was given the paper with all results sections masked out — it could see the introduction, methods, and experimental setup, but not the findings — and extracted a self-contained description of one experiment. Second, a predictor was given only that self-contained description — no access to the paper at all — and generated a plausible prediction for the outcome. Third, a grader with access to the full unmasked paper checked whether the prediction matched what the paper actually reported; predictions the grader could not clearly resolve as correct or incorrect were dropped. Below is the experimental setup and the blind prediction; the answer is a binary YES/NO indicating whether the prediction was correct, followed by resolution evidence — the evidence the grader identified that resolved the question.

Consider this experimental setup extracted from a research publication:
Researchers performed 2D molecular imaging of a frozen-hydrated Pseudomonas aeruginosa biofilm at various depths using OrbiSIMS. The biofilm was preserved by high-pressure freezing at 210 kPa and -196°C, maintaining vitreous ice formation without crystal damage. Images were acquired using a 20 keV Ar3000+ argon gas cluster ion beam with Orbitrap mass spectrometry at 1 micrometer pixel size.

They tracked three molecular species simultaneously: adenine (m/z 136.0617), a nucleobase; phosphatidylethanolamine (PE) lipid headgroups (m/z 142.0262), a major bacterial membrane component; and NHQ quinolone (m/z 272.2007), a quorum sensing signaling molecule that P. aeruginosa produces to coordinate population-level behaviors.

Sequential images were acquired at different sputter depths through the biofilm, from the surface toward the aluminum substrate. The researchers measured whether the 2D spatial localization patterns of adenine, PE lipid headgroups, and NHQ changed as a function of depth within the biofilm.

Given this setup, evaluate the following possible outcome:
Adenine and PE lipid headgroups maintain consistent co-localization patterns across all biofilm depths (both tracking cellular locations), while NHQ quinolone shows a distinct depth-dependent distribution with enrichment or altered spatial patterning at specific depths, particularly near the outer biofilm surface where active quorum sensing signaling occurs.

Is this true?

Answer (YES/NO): NO